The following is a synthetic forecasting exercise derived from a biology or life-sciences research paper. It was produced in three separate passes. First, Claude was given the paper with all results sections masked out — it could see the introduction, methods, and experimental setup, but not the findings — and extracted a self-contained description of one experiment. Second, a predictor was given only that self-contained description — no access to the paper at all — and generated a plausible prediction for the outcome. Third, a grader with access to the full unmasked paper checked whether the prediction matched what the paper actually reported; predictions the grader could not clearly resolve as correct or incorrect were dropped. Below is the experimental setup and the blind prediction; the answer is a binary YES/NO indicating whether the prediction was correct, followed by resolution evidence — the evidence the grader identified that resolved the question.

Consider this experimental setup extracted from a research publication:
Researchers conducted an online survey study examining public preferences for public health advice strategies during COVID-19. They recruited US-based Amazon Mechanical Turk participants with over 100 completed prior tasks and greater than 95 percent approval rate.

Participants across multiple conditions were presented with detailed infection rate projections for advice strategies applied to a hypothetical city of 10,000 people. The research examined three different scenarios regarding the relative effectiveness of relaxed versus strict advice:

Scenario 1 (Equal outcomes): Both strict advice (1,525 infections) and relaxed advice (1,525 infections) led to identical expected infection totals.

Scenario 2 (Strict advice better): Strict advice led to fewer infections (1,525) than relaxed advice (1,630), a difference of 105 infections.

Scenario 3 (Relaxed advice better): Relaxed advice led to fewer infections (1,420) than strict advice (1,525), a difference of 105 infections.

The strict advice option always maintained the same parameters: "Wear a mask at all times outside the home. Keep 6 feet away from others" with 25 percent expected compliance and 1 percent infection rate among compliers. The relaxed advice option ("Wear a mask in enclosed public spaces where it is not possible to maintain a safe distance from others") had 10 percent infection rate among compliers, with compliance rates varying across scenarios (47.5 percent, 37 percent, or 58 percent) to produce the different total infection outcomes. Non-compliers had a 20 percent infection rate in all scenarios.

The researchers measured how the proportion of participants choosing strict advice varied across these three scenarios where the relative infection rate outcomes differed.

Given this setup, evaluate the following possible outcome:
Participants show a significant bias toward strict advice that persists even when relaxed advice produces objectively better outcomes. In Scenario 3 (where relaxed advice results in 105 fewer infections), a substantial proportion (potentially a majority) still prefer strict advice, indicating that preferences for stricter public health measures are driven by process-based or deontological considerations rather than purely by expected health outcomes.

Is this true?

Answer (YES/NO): NO